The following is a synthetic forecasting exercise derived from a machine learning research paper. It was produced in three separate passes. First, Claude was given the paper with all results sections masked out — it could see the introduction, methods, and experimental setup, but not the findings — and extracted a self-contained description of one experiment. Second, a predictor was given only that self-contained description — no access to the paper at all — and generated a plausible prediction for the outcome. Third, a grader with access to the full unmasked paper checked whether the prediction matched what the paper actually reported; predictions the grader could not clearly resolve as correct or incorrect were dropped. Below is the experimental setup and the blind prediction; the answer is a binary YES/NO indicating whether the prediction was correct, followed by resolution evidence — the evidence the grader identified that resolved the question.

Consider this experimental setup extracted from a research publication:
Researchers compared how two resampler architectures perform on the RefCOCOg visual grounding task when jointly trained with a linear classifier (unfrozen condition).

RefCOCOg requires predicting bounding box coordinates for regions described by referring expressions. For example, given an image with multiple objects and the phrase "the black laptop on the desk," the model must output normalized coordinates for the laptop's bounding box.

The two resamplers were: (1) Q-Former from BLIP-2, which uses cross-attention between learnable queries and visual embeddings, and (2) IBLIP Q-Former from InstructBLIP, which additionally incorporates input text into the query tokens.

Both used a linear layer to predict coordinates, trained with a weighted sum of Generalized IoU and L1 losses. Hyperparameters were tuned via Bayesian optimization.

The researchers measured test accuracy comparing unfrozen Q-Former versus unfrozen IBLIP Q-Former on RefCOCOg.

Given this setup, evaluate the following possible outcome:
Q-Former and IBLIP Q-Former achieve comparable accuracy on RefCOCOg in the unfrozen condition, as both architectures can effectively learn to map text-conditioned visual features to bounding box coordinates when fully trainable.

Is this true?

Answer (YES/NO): NO